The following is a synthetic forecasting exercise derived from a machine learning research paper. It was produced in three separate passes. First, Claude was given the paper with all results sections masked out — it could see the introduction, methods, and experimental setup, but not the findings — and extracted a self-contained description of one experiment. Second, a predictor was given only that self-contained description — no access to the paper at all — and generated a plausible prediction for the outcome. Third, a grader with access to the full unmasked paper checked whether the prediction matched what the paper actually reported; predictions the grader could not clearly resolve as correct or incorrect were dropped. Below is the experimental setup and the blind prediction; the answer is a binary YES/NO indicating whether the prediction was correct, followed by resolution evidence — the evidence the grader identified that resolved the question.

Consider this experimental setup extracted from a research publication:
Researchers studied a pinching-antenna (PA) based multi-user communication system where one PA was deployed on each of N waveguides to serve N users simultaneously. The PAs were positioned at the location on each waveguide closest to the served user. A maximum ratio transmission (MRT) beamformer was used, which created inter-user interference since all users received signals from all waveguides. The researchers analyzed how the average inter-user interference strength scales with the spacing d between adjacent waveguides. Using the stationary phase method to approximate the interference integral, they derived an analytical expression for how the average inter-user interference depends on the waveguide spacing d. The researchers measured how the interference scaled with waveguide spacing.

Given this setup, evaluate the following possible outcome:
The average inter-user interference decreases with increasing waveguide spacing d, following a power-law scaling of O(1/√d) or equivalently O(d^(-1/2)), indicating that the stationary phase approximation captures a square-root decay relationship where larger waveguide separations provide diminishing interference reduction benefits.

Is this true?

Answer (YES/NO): NO